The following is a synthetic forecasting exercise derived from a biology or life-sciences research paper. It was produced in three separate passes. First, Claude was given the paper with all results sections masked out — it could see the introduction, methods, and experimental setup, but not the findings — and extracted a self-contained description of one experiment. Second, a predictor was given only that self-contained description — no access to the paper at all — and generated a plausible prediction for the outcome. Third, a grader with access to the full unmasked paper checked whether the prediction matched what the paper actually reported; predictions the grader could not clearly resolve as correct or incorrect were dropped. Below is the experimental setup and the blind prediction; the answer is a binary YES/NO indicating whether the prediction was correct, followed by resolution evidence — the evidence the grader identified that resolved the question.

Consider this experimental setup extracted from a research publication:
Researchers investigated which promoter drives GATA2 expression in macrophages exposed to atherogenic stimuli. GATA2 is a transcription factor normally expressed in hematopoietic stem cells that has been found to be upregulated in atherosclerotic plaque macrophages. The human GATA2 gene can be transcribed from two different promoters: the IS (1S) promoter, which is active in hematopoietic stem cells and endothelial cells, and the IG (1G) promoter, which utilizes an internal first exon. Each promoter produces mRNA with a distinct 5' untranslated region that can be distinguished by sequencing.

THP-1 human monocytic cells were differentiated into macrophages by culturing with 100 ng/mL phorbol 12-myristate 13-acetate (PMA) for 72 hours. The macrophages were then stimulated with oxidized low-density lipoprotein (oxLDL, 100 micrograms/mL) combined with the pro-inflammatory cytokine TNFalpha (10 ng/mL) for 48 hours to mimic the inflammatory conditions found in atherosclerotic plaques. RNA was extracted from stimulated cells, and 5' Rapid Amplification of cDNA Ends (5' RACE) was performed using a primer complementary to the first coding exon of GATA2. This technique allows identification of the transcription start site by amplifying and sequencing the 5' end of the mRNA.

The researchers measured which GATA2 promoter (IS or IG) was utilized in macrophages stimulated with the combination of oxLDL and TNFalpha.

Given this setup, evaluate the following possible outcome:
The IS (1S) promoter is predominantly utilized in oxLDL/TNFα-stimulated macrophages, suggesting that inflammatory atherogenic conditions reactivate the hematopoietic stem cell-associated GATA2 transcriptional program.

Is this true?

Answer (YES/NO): NO